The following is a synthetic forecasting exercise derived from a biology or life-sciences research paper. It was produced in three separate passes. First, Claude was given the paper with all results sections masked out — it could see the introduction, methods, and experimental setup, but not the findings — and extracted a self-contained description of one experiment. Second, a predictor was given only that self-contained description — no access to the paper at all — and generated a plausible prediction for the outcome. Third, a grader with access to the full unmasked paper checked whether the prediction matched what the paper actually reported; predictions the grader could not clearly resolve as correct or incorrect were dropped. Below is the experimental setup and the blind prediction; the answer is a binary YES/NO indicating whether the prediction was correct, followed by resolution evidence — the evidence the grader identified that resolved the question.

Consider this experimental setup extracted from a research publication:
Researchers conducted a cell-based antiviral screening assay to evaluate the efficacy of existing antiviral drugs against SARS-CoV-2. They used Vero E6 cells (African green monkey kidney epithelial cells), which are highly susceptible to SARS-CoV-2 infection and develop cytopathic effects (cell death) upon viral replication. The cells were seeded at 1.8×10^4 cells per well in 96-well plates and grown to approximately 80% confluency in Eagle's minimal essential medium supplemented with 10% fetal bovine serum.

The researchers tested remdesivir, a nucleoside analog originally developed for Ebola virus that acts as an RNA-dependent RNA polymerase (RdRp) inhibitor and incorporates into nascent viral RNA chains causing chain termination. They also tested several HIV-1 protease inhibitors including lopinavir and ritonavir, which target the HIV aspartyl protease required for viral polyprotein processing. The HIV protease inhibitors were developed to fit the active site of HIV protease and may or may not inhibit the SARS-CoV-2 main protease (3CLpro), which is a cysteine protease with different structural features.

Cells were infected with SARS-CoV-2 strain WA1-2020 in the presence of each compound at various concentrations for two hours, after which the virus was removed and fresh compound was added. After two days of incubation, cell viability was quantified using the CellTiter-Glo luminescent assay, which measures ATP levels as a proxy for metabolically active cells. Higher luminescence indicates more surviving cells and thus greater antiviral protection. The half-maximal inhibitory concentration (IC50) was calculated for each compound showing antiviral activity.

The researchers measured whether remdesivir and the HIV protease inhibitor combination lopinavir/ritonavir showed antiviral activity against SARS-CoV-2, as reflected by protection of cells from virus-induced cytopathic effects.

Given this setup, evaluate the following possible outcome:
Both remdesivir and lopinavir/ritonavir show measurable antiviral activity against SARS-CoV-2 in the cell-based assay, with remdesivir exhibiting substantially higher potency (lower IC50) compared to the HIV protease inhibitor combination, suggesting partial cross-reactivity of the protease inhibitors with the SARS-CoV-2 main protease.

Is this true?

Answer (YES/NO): NO